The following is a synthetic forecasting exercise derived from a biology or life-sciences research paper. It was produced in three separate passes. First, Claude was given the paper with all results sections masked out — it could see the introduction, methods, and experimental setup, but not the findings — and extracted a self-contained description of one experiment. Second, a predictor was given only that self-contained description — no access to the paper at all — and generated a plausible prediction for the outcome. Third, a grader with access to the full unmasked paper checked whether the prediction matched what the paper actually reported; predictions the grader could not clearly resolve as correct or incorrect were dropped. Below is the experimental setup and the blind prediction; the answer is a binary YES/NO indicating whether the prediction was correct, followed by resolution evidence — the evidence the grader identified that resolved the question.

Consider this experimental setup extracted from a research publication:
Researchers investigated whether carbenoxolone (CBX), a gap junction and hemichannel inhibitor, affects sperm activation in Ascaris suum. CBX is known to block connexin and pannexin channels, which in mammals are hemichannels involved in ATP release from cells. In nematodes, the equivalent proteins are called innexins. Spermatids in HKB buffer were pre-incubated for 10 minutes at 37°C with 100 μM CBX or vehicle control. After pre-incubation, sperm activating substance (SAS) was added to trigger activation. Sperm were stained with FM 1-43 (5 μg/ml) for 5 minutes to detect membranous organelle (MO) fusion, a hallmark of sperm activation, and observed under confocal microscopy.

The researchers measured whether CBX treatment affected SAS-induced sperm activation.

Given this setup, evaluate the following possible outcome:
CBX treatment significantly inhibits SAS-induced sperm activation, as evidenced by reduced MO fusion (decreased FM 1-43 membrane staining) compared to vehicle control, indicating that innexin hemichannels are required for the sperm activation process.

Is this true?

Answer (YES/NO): YES